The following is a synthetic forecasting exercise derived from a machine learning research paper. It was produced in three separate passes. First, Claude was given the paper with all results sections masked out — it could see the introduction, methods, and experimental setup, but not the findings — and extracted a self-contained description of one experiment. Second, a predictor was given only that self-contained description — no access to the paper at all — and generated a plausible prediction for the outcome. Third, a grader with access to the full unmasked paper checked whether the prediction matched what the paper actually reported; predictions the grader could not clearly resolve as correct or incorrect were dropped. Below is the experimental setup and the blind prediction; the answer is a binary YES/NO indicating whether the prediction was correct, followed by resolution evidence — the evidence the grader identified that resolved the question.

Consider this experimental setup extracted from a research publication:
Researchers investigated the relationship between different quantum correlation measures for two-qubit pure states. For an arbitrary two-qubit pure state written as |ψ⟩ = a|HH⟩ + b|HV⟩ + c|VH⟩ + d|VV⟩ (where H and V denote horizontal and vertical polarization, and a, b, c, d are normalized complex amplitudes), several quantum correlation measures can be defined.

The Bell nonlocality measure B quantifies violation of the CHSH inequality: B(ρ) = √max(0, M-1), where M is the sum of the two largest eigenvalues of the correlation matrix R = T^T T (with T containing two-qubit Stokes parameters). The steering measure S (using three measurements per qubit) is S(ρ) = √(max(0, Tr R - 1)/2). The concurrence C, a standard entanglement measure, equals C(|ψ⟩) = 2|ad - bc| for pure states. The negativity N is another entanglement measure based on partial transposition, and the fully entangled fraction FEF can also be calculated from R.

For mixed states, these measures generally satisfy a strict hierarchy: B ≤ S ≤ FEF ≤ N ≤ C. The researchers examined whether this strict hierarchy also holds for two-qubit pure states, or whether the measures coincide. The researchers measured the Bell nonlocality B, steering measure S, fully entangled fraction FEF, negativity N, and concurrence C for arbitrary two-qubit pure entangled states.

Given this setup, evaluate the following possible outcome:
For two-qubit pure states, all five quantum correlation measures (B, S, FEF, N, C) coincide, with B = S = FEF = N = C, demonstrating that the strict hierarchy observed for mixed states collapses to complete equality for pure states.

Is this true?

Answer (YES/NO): YES